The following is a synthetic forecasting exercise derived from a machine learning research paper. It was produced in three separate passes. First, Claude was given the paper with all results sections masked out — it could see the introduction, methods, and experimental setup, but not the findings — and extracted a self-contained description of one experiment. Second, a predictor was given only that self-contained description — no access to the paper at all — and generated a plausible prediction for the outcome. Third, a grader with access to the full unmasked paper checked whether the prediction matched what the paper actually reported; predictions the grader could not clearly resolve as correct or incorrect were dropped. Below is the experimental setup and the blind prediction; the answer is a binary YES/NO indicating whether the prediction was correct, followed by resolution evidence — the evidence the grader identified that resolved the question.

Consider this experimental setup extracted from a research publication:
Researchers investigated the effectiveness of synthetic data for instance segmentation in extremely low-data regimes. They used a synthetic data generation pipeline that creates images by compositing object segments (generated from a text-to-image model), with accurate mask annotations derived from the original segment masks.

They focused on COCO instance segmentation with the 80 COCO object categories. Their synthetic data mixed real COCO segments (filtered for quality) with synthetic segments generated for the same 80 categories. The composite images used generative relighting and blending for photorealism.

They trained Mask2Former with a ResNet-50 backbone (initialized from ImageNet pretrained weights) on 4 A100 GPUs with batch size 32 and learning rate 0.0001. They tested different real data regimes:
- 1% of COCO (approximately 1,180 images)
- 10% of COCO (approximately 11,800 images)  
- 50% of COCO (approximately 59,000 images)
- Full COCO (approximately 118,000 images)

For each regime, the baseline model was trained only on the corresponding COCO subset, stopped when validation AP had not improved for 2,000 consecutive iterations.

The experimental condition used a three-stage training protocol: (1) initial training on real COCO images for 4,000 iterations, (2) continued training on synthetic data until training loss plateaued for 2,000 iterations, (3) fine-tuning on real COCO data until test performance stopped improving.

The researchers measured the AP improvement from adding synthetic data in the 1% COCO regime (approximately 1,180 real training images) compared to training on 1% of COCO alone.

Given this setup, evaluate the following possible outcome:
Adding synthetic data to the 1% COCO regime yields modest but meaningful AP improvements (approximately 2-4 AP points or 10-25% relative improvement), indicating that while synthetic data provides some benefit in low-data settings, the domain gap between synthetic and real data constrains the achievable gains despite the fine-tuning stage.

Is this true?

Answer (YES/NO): NO